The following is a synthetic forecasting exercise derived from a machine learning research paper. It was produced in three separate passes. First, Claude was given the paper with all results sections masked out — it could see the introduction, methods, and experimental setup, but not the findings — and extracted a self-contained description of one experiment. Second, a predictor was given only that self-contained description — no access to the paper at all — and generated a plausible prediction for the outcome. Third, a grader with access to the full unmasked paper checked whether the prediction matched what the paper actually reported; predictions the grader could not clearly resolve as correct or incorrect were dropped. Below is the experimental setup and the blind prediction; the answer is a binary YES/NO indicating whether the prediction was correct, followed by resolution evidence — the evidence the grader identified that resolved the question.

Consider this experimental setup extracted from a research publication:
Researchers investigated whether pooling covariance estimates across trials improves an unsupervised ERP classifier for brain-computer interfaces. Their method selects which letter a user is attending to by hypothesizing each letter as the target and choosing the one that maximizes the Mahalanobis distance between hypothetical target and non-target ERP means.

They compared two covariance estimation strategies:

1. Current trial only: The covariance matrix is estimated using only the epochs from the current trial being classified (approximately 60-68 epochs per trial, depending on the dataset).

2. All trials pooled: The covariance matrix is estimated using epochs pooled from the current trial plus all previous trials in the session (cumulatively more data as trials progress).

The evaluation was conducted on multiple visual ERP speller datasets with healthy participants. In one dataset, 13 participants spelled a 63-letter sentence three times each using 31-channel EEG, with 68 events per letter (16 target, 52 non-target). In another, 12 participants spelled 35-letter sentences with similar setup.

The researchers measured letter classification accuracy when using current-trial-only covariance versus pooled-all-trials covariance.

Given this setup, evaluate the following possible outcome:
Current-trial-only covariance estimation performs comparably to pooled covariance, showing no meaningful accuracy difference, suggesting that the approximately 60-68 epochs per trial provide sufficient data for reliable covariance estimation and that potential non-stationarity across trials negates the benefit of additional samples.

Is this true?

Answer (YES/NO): NO